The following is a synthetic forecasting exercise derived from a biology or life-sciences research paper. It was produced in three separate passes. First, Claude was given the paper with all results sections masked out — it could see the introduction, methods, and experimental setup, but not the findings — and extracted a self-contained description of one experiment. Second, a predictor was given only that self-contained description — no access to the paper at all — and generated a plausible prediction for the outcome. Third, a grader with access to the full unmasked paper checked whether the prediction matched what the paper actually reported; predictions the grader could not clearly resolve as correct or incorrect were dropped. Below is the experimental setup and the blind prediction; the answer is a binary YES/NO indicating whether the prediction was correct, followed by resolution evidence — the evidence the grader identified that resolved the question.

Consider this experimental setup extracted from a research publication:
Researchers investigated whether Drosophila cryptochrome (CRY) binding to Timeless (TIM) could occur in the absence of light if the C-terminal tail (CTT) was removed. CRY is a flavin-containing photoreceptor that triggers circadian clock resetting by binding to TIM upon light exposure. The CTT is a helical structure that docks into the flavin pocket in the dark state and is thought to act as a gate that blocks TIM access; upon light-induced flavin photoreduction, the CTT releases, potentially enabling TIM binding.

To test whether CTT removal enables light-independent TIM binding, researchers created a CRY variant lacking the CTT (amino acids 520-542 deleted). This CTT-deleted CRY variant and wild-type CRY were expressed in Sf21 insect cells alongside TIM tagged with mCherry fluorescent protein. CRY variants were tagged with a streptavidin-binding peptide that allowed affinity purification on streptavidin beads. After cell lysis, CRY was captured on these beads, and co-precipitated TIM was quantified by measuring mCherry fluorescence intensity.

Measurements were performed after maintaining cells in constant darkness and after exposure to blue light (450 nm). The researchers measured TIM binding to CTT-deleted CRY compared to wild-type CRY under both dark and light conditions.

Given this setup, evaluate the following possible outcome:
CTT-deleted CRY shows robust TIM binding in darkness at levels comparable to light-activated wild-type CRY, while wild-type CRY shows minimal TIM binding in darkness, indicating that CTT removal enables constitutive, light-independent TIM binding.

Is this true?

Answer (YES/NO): YES